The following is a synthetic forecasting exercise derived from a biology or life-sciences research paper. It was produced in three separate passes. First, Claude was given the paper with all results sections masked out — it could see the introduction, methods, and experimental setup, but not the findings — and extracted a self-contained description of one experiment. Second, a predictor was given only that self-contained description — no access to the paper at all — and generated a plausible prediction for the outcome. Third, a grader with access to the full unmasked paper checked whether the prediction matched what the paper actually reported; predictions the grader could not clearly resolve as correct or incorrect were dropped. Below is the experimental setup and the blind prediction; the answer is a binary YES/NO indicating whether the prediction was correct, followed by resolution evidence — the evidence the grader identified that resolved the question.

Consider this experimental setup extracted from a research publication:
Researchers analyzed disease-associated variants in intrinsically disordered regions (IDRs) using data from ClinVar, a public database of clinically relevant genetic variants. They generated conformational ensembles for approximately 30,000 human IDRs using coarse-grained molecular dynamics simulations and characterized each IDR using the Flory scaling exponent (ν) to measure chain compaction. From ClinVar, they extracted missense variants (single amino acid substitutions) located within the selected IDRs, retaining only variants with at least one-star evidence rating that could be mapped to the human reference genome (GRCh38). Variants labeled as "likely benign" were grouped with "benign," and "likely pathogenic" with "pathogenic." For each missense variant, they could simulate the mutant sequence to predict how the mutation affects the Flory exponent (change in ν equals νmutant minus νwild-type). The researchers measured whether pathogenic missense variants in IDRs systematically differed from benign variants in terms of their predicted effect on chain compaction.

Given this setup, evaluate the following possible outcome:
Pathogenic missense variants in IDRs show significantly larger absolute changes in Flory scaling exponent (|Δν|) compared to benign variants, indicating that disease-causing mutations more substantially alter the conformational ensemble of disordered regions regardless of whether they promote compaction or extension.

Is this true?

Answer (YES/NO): NO